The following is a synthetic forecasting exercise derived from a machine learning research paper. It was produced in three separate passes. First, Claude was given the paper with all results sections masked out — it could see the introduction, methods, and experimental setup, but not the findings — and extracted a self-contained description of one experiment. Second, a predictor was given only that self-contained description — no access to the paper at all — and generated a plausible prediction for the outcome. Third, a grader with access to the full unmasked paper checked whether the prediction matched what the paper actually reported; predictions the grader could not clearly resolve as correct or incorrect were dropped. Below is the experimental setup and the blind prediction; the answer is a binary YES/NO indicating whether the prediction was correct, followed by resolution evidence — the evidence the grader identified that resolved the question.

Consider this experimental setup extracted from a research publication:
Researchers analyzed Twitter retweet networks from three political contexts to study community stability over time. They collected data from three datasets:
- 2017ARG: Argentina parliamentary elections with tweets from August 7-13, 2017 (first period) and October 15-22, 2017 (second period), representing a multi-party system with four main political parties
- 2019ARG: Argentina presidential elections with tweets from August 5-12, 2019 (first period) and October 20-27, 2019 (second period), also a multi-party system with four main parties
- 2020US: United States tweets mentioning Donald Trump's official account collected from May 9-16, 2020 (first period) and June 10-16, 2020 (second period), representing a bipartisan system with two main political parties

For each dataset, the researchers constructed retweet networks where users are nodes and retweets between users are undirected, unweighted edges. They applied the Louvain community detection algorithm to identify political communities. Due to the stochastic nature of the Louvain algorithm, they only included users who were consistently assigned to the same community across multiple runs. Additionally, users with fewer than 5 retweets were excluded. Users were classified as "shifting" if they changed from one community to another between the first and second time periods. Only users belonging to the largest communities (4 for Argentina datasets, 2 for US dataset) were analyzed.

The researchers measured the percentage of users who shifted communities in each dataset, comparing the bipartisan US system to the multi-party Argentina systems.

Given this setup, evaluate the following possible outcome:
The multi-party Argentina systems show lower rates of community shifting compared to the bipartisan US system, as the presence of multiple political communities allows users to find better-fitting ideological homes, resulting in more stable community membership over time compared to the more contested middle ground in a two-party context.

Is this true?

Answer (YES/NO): NO